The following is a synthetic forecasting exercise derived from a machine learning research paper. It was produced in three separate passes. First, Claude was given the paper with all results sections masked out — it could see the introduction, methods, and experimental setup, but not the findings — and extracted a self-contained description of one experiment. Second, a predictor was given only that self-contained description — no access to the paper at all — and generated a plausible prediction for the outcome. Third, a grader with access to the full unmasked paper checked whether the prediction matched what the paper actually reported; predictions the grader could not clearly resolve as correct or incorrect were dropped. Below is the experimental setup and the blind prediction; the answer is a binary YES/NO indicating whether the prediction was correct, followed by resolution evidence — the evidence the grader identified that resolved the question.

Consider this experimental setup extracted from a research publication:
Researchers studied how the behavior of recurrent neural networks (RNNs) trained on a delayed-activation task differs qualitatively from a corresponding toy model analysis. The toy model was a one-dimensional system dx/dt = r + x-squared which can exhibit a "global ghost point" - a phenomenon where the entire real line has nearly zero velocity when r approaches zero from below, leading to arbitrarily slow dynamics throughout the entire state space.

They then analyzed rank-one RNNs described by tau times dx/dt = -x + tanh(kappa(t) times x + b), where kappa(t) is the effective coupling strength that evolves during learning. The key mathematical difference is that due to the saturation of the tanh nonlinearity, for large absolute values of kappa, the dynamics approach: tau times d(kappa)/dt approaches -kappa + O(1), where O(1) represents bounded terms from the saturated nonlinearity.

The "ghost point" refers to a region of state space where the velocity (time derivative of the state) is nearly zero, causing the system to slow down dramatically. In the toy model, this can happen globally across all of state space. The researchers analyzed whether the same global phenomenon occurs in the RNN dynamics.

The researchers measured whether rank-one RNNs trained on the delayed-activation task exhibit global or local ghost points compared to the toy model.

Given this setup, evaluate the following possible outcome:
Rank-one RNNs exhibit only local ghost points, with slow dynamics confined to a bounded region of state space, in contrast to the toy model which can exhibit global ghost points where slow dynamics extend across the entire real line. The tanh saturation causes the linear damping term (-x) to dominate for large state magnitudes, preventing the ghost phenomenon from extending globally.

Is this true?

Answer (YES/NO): YES